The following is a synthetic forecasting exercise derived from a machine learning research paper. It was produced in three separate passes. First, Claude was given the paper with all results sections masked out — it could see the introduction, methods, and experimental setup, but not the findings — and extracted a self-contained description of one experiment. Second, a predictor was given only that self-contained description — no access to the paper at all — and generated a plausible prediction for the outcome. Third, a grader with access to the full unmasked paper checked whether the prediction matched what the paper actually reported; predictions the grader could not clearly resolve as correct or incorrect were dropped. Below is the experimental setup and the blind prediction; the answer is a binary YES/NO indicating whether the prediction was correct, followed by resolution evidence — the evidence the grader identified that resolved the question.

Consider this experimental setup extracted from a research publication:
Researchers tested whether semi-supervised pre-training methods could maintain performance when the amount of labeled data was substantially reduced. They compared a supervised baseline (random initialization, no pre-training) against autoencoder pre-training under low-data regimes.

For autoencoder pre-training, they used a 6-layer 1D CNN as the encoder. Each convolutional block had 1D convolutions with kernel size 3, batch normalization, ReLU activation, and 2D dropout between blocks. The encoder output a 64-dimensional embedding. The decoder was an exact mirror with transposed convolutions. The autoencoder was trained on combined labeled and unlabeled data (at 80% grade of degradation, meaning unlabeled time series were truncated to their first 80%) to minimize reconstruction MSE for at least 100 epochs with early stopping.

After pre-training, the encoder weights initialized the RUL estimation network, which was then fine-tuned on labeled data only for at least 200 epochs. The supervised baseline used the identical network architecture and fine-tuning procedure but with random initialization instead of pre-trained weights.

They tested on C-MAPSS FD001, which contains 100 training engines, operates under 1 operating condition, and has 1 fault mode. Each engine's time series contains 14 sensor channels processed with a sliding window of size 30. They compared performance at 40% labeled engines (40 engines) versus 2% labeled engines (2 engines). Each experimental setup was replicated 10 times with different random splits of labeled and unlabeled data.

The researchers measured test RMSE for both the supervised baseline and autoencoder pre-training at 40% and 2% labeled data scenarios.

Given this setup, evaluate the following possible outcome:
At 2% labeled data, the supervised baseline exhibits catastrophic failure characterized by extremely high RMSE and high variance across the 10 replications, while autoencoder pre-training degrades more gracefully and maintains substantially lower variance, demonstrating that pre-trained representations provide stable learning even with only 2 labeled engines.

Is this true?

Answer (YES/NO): NO